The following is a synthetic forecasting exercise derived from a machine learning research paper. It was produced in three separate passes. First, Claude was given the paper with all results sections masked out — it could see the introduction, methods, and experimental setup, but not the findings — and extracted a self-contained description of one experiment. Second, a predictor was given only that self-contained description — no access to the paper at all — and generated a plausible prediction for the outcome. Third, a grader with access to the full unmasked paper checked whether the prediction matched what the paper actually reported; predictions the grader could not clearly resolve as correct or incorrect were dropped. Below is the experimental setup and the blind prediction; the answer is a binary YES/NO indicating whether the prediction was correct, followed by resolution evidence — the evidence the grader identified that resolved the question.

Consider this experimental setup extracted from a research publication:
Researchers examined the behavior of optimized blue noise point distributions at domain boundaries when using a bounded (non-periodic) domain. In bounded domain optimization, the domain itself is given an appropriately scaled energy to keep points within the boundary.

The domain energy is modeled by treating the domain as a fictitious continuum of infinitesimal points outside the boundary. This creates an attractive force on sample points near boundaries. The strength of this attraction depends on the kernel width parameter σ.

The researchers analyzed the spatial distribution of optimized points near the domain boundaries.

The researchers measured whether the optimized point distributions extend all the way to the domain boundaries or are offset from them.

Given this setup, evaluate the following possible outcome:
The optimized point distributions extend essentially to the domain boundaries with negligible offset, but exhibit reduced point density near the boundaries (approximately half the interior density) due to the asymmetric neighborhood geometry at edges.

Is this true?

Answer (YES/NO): NO